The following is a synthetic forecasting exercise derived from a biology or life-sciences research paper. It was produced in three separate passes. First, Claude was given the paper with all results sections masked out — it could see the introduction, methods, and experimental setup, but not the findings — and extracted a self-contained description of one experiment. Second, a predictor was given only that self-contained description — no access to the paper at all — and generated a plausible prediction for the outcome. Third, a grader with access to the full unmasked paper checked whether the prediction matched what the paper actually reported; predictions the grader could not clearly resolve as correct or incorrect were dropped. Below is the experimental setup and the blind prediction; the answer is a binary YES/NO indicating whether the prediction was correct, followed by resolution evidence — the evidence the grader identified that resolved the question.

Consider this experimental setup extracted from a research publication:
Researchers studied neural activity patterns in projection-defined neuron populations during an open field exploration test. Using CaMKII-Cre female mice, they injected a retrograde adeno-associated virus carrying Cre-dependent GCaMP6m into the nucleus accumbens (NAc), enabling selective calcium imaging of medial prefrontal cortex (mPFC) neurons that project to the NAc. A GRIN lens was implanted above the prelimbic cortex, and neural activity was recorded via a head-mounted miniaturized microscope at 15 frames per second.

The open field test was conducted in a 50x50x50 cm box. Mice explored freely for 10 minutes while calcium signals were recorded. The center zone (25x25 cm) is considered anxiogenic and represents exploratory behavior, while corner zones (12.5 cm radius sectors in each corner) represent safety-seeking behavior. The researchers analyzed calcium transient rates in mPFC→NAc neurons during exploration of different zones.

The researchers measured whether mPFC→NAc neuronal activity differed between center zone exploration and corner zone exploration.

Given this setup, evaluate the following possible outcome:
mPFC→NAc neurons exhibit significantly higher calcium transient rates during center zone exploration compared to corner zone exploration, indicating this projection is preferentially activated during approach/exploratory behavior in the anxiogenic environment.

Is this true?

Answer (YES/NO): NO